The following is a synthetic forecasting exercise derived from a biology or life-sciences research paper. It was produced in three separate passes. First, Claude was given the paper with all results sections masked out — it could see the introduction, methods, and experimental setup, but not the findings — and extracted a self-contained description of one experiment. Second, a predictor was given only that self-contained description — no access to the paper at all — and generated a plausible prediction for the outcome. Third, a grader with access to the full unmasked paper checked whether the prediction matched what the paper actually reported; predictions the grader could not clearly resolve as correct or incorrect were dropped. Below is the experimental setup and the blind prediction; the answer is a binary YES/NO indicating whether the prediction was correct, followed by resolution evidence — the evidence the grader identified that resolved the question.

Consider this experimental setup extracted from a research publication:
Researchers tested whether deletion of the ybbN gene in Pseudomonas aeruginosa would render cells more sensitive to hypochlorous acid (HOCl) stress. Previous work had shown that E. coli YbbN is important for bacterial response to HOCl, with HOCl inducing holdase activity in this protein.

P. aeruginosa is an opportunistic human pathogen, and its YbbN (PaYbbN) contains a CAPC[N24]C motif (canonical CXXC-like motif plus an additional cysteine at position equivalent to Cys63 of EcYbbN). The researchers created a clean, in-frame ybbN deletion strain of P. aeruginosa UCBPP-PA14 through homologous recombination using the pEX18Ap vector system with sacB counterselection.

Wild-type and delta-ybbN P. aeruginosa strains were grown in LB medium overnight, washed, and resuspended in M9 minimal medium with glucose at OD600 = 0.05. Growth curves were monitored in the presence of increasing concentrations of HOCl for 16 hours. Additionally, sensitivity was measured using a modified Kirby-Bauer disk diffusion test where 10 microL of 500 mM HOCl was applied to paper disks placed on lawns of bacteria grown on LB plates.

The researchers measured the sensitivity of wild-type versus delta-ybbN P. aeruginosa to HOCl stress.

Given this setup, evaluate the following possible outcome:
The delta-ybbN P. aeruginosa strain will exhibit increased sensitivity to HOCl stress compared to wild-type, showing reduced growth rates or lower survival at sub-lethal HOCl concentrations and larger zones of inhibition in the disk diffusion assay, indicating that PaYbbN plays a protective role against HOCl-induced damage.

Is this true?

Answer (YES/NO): NO